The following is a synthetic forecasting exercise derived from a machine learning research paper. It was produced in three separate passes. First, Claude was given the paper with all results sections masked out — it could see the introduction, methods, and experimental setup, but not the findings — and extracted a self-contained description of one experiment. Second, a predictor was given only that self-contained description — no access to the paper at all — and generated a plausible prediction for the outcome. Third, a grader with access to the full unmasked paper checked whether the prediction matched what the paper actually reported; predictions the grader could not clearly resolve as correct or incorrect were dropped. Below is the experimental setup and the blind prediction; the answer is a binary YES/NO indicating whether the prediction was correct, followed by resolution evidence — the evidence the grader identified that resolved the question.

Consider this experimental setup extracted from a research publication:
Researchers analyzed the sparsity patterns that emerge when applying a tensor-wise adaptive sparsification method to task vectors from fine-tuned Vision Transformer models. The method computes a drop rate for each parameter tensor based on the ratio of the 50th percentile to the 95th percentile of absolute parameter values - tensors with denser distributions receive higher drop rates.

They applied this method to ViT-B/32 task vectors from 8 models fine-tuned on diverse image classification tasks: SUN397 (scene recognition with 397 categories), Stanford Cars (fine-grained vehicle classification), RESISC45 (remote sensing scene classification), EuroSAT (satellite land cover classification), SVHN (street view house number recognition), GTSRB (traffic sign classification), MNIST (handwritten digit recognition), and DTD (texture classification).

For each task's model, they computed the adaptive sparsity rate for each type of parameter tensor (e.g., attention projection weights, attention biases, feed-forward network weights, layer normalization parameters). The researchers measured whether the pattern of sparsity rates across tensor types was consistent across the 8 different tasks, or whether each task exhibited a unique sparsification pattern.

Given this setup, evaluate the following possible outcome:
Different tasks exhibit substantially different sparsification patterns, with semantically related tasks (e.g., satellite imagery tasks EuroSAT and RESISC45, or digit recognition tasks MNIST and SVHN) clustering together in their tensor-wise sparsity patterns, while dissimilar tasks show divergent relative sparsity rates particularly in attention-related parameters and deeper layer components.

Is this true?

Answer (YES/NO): NO